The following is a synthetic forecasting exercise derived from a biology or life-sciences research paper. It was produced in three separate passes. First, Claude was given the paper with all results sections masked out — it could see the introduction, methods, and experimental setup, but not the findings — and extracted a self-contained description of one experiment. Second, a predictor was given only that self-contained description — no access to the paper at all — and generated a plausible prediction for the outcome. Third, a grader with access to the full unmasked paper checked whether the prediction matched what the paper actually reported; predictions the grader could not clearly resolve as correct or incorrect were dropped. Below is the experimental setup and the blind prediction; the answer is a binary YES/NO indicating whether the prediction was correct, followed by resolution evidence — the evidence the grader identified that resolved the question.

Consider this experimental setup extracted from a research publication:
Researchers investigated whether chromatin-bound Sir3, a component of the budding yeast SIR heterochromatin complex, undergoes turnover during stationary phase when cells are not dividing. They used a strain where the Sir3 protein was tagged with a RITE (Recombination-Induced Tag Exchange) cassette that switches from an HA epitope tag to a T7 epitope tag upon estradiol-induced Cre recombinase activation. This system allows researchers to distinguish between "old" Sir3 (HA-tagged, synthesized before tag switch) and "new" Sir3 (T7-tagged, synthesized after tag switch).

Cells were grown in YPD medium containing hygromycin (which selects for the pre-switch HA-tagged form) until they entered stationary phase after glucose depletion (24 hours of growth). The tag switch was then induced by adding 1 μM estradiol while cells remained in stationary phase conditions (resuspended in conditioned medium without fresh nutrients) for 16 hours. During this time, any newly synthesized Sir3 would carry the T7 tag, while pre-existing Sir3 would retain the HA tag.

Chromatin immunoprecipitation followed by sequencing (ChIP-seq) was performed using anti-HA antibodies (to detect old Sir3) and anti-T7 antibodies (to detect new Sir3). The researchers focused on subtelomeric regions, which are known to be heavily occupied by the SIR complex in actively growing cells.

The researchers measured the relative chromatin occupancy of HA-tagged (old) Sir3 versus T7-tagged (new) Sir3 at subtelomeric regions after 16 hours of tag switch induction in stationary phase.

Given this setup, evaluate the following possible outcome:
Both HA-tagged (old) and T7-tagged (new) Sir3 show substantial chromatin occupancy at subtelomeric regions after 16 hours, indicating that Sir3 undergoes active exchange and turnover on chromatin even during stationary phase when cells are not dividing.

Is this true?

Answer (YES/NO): NO